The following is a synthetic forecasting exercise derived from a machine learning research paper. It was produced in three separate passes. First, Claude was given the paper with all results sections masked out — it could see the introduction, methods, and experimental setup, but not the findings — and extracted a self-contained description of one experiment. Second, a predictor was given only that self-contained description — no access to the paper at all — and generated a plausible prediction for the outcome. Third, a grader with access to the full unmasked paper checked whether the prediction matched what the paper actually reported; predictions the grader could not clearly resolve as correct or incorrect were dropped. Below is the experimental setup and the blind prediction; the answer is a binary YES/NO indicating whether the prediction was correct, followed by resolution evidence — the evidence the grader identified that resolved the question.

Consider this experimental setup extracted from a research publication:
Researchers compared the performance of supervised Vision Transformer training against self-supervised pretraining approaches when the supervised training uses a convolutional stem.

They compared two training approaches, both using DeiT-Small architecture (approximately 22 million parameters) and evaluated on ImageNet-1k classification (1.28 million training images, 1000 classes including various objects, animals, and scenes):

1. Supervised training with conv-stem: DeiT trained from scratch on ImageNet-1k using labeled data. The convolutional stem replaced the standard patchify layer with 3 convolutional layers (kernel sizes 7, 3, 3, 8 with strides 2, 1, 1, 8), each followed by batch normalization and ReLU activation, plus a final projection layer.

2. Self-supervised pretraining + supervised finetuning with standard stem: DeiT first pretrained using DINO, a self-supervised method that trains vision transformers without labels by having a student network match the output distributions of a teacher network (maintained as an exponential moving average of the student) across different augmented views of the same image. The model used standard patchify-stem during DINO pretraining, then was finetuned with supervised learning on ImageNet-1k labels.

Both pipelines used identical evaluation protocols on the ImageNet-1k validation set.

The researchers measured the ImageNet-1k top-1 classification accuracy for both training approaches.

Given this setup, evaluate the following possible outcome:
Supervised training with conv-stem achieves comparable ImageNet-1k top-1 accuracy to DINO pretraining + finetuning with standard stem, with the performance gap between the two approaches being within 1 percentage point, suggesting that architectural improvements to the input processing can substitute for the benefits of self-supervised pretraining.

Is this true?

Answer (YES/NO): YES